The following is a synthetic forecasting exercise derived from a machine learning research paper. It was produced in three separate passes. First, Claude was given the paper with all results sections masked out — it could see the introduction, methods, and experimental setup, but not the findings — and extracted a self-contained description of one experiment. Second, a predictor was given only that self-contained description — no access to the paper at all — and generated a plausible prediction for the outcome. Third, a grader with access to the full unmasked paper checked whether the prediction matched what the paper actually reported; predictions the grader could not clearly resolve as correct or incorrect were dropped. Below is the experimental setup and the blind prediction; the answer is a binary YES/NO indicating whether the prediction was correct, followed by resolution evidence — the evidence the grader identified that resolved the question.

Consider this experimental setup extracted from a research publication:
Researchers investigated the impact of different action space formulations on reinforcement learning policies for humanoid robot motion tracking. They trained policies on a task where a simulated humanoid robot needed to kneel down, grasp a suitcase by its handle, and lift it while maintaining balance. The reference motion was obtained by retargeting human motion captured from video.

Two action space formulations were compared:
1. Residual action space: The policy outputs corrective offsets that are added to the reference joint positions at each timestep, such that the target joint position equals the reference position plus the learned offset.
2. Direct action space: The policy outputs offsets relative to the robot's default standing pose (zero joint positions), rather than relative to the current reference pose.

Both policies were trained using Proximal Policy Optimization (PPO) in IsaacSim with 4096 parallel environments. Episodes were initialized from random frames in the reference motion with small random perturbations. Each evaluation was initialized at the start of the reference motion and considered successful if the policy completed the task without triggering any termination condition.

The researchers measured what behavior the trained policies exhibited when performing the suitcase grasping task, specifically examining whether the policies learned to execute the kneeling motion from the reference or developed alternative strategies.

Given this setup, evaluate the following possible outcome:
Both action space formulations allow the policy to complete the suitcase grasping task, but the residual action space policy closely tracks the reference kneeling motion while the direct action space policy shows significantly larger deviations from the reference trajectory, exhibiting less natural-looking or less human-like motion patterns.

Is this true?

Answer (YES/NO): NO